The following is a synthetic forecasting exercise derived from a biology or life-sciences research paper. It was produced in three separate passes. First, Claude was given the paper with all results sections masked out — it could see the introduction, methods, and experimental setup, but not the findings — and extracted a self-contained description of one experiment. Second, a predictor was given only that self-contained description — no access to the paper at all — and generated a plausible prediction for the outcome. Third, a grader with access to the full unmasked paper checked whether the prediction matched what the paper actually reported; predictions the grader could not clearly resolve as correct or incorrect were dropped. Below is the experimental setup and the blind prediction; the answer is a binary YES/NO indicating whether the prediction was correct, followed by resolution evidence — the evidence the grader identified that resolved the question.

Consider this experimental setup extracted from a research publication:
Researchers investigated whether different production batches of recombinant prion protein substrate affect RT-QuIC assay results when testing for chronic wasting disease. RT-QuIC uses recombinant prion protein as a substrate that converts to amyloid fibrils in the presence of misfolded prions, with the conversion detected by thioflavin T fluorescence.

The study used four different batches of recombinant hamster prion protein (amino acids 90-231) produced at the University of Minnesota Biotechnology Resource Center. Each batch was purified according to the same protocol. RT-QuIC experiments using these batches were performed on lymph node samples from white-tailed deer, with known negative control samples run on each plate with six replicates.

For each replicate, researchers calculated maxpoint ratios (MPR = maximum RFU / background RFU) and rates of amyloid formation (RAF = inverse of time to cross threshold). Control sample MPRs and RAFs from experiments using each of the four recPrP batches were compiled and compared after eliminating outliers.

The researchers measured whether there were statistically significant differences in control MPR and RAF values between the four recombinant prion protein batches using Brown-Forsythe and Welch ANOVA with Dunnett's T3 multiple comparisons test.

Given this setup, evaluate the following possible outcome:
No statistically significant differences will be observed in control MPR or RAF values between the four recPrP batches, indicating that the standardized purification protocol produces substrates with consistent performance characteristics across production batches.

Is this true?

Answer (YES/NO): NO